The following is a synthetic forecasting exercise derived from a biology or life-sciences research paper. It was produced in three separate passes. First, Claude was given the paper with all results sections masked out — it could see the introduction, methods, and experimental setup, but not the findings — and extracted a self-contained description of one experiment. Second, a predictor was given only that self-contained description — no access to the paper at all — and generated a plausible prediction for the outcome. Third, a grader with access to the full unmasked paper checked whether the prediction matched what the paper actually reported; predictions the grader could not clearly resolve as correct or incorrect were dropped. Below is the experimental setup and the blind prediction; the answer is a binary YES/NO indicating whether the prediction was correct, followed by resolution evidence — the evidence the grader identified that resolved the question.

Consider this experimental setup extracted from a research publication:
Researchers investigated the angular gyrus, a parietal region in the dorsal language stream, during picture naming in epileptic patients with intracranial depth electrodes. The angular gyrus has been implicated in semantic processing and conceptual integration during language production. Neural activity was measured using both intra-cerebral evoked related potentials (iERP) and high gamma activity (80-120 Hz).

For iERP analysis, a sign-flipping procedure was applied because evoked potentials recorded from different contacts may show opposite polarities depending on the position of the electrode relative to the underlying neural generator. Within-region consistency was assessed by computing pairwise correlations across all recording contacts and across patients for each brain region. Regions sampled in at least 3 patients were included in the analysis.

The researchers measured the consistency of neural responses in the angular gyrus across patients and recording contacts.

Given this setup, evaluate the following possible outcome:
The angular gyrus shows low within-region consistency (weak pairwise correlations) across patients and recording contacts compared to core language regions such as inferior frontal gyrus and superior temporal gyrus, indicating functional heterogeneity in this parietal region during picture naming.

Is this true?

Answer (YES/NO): NO